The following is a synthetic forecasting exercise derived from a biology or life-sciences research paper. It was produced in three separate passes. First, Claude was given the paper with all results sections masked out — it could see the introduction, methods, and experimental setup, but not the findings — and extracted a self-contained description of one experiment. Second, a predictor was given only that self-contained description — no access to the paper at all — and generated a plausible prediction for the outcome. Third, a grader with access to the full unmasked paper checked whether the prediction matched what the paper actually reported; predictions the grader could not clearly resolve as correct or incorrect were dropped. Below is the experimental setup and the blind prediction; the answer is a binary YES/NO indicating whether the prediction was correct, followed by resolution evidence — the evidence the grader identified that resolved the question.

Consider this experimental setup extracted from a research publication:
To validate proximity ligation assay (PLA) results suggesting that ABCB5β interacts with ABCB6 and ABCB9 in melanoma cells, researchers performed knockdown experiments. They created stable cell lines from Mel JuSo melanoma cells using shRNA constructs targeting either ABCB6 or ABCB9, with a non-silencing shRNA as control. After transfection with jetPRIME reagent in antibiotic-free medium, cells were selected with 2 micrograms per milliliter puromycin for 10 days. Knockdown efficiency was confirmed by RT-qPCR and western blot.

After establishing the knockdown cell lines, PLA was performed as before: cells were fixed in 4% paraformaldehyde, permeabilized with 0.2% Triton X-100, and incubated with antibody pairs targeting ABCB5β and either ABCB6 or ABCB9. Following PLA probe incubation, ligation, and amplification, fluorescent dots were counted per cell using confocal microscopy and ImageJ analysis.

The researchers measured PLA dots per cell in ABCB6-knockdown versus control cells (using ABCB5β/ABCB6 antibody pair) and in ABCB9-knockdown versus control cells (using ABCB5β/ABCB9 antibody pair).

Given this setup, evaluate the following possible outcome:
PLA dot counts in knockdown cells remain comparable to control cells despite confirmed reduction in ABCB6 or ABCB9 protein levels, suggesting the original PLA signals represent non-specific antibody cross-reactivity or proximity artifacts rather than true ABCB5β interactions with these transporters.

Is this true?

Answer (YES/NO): NO